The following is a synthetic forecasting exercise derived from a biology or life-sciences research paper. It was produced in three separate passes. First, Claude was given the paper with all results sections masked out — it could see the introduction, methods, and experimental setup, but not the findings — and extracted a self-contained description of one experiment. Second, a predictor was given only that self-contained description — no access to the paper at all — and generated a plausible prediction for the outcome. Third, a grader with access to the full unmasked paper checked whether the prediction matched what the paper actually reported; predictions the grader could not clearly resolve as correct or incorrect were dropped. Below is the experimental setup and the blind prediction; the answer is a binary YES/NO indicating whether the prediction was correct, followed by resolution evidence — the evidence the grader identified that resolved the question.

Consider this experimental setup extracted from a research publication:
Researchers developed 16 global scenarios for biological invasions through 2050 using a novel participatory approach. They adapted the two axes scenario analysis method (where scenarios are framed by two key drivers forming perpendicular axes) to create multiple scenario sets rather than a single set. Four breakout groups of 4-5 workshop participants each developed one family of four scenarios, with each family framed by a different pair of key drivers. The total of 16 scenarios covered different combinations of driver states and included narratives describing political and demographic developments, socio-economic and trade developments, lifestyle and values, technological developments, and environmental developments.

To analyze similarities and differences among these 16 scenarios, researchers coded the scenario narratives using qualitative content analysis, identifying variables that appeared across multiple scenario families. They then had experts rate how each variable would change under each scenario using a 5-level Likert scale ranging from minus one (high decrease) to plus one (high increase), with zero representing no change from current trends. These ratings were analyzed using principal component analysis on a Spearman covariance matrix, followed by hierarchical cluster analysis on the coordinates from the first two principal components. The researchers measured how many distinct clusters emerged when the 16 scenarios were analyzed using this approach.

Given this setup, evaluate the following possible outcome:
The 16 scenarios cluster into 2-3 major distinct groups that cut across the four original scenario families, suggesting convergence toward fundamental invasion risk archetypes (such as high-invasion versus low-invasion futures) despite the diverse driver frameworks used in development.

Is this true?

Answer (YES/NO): NO